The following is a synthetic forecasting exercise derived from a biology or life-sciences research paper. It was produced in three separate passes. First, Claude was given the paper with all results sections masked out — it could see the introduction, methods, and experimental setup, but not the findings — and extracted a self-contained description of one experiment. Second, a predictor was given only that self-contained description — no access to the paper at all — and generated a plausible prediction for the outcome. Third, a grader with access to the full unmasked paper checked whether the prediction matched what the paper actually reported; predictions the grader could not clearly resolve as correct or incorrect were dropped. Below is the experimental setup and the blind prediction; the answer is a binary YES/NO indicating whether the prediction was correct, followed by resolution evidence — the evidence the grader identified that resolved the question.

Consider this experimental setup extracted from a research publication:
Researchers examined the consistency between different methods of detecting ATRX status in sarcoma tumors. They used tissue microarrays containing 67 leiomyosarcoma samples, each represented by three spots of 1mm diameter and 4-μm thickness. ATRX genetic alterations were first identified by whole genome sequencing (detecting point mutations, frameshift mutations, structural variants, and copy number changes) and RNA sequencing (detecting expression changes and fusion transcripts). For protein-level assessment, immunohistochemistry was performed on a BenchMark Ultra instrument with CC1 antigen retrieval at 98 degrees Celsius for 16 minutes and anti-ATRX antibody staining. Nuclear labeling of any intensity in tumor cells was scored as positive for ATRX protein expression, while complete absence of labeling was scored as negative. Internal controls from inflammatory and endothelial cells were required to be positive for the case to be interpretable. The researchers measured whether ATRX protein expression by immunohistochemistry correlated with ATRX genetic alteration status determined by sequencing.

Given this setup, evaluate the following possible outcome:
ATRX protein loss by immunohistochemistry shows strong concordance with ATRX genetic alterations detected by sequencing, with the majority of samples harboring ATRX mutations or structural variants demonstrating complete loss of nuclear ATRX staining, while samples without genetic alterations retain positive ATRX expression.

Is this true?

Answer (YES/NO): YES